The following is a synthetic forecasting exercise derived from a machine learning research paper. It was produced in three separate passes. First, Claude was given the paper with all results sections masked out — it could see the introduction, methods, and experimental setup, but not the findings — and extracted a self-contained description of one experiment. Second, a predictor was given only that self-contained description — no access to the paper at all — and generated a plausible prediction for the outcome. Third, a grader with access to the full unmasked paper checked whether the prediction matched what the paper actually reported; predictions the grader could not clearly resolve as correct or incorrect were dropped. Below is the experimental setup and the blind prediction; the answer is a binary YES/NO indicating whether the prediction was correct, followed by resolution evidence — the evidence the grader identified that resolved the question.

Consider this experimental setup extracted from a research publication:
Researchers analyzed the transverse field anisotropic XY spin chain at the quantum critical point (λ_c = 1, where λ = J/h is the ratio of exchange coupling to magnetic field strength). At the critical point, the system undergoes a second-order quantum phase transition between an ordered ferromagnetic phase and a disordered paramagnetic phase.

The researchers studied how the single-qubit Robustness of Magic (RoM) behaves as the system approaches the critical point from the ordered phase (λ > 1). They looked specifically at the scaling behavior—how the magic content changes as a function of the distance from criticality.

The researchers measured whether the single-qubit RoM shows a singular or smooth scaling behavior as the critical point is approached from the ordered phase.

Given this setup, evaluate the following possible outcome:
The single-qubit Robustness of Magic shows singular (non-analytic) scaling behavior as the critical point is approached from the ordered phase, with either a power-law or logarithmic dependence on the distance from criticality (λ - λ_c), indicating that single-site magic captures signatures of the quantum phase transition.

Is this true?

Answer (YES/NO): YES